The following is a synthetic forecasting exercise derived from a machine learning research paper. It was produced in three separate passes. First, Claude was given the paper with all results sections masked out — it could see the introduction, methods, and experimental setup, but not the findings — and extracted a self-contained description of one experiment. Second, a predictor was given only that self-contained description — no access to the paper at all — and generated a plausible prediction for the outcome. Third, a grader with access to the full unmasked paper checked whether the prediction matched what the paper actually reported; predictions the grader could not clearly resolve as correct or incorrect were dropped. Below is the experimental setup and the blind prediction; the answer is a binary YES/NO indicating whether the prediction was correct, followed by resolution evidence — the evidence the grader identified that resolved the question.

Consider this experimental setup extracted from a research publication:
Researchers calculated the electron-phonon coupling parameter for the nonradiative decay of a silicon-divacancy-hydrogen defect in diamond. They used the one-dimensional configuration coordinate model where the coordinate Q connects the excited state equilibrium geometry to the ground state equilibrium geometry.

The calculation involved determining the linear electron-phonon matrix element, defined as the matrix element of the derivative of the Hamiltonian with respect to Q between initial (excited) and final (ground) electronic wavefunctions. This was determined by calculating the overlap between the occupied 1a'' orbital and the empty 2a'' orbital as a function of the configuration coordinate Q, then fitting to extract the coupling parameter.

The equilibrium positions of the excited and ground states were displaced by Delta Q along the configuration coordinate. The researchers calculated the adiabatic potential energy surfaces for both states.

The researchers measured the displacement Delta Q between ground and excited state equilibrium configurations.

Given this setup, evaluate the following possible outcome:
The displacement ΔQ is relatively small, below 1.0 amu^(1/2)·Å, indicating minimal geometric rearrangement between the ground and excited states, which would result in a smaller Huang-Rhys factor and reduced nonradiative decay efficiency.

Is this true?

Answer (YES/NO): NO